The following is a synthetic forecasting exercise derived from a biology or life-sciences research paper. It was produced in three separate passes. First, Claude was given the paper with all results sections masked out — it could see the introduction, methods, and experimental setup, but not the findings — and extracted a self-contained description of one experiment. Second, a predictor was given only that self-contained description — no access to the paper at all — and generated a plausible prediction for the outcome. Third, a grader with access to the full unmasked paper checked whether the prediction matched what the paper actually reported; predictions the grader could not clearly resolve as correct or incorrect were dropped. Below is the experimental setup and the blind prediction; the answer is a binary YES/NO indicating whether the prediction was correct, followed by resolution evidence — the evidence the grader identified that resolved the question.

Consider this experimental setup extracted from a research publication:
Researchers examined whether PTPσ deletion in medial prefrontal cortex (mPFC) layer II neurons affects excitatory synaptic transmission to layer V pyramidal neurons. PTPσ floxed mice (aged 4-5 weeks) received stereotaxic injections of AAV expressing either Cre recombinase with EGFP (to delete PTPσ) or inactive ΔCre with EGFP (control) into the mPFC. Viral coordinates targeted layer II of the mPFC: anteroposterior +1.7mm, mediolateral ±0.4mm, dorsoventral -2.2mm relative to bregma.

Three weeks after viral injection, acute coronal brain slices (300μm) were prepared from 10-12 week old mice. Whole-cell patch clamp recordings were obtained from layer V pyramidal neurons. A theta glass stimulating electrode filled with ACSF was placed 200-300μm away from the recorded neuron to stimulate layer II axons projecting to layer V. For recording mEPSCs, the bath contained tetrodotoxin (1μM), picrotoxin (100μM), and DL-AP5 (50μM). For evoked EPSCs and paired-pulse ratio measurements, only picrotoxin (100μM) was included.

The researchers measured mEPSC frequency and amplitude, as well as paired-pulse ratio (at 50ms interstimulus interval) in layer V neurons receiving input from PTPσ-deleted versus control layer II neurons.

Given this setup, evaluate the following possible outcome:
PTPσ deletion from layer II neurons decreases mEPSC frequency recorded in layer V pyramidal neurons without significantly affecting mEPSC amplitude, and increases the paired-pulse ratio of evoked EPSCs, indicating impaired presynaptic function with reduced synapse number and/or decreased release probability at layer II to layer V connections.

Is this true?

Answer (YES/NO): NO